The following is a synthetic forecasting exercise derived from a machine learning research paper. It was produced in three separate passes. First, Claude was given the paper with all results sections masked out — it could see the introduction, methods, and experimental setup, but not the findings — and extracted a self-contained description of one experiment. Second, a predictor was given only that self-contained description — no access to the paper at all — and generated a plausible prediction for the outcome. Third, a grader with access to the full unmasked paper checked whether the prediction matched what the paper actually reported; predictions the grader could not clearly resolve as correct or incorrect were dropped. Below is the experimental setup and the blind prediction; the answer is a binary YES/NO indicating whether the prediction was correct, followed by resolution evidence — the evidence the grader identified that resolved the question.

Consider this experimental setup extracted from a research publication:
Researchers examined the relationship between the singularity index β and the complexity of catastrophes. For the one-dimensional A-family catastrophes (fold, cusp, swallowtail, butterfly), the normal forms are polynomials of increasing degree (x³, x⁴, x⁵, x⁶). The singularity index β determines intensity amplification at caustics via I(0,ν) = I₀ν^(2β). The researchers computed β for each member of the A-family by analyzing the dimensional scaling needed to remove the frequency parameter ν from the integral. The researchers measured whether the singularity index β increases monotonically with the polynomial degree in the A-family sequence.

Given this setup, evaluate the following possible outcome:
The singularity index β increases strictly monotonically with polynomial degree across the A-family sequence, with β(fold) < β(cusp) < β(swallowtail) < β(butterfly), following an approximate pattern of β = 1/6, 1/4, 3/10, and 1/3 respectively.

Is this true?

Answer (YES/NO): YES